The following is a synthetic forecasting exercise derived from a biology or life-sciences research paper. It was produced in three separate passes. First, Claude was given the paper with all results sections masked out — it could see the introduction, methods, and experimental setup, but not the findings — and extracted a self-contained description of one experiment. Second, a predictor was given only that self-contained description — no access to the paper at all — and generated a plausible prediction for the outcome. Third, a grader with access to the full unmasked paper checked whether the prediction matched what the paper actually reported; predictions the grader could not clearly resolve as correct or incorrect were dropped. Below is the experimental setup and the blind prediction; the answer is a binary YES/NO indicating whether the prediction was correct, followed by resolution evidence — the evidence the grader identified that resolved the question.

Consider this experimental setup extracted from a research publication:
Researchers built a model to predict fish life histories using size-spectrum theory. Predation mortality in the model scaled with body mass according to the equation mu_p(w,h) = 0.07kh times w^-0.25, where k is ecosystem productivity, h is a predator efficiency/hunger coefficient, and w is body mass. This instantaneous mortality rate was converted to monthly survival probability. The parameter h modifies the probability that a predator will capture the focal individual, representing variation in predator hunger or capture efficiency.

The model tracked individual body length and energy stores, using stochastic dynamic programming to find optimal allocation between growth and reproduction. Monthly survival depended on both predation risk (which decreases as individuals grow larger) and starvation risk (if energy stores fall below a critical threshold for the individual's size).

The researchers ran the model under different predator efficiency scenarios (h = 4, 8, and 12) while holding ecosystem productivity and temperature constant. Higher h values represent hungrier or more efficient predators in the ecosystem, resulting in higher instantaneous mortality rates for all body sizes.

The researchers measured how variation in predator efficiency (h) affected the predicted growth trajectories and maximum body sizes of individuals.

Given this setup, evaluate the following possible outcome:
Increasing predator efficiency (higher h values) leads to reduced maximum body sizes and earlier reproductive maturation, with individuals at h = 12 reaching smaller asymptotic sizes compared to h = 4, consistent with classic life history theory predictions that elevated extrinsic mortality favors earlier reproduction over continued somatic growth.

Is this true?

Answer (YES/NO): NO